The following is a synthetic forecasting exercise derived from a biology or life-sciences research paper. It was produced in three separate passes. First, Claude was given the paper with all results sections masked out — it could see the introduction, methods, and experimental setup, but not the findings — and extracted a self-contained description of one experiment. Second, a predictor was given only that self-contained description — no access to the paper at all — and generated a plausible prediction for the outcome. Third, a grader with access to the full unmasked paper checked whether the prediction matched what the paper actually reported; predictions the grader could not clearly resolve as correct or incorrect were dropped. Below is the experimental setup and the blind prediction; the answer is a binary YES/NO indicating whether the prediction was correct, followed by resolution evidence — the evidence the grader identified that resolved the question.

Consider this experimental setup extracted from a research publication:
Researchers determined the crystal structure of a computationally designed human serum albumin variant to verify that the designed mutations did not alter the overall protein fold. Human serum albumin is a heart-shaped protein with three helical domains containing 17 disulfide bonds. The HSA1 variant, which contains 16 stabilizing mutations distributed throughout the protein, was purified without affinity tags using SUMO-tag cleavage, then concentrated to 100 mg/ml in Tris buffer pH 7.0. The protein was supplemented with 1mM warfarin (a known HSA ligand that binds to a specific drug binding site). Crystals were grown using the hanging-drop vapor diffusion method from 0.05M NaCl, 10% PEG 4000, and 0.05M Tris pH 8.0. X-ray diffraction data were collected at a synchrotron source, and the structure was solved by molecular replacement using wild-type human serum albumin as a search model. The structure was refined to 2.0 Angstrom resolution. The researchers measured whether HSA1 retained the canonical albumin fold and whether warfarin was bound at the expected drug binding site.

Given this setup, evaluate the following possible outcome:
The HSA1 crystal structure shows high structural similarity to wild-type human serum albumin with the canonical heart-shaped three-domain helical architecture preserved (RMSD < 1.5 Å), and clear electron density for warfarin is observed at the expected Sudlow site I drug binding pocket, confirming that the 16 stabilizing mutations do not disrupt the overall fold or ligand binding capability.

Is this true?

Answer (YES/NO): YES